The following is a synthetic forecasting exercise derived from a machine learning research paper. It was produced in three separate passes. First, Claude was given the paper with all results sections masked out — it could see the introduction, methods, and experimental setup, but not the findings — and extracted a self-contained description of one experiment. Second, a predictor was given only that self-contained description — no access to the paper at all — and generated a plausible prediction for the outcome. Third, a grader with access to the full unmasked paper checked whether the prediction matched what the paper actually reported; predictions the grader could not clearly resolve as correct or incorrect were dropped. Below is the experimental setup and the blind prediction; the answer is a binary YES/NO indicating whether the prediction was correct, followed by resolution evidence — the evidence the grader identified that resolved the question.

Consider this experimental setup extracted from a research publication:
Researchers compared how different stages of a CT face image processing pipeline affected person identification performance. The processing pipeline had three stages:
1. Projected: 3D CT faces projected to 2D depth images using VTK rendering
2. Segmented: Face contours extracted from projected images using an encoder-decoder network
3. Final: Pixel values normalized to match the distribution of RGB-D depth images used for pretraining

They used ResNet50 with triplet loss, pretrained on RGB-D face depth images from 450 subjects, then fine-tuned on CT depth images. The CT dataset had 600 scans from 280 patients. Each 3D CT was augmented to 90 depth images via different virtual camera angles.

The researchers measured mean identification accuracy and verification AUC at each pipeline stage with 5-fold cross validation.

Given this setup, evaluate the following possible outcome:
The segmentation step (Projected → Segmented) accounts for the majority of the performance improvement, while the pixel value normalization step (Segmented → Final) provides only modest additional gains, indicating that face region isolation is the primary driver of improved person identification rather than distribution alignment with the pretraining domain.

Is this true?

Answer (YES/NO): NO